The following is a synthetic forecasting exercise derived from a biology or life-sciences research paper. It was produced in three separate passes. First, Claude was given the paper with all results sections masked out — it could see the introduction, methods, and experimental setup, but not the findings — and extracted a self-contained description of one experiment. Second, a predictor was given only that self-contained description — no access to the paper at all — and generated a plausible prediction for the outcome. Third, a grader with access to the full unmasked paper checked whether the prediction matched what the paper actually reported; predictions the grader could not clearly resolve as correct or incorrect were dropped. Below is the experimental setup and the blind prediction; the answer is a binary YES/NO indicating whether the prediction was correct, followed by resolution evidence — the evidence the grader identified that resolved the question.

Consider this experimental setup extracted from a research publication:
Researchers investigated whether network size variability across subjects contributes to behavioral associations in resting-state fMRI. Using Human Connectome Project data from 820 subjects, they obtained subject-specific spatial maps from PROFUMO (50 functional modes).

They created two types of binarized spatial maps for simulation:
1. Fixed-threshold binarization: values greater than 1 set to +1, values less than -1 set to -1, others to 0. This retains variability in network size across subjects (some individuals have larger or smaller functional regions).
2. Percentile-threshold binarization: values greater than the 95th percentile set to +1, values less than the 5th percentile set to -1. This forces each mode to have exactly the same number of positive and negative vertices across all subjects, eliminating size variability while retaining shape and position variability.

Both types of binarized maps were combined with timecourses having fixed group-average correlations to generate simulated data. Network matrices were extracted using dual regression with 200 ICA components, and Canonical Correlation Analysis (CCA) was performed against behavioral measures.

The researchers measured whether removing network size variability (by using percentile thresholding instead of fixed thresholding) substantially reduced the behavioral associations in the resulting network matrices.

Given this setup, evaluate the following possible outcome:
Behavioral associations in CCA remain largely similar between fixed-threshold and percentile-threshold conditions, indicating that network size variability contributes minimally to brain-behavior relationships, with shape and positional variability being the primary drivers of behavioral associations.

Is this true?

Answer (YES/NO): YES